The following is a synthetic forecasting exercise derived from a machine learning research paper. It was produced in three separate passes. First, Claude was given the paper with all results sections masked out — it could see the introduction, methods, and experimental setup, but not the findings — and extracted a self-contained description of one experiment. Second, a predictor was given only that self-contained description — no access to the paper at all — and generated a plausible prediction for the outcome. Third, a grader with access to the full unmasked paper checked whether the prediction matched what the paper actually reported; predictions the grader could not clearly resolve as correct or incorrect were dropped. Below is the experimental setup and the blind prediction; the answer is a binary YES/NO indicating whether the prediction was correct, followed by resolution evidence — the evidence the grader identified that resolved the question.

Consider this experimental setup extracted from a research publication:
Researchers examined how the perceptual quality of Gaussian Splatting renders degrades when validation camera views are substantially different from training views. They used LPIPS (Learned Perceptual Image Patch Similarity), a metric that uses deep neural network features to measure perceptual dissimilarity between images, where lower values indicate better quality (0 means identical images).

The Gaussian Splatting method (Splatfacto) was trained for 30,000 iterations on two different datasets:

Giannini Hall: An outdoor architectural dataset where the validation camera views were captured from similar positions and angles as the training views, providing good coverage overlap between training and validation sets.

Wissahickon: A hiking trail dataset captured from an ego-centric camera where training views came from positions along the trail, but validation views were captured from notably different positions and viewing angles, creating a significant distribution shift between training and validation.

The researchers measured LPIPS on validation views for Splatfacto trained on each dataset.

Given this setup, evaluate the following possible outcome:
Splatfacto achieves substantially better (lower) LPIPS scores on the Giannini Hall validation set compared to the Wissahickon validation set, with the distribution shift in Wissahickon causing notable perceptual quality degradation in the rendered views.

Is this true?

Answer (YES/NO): YES